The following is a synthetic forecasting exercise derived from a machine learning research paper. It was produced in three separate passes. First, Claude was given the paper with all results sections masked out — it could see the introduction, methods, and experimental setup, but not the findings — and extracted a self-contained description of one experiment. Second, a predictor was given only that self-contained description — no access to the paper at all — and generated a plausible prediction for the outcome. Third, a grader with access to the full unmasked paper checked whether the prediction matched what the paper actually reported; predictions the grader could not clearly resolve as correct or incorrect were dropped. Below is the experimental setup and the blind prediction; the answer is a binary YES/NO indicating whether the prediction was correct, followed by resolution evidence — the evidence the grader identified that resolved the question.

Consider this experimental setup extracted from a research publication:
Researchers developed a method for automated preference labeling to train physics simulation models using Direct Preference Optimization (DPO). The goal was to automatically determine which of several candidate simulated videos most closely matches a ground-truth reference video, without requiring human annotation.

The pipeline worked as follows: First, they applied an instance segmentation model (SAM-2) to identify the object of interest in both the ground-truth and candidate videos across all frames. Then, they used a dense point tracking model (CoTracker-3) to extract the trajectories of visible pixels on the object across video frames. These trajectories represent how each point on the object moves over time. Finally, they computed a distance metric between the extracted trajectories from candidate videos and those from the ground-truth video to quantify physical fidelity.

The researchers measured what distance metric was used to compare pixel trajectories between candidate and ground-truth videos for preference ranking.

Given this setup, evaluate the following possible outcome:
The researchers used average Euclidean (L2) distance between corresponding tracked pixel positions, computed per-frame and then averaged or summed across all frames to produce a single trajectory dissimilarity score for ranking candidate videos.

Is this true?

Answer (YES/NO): NO